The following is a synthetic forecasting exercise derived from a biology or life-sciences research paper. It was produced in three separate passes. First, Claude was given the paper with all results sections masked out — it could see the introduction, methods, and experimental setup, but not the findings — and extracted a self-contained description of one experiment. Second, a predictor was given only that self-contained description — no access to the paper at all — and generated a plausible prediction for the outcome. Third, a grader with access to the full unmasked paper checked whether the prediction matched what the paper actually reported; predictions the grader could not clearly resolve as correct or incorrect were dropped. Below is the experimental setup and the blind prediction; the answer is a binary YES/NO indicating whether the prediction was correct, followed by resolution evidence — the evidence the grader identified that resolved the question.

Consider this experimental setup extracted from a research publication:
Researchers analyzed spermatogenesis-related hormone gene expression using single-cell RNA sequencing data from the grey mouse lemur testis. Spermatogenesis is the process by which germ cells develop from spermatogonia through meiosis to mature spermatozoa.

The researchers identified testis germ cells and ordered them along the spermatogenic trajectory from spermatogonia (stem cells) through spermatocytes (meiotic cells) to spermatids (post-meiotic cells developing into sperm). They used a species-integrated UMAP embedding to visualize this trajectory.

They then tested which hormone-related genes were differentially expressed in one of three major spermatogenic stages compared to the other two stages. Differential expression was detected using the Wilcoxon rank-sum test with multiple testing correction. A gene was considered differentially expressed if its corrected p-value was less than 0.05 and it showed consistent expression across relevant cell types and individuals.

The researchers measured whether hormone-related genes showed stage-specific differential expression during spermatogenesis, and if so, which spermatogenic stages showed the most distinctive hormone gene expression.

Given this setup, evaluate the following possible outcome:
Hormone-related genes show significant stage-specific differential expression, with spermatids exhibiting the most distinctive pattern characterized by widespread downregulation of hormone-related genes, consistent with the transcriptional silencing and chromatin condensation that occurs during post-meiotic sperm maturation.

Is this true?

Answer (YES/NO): NO